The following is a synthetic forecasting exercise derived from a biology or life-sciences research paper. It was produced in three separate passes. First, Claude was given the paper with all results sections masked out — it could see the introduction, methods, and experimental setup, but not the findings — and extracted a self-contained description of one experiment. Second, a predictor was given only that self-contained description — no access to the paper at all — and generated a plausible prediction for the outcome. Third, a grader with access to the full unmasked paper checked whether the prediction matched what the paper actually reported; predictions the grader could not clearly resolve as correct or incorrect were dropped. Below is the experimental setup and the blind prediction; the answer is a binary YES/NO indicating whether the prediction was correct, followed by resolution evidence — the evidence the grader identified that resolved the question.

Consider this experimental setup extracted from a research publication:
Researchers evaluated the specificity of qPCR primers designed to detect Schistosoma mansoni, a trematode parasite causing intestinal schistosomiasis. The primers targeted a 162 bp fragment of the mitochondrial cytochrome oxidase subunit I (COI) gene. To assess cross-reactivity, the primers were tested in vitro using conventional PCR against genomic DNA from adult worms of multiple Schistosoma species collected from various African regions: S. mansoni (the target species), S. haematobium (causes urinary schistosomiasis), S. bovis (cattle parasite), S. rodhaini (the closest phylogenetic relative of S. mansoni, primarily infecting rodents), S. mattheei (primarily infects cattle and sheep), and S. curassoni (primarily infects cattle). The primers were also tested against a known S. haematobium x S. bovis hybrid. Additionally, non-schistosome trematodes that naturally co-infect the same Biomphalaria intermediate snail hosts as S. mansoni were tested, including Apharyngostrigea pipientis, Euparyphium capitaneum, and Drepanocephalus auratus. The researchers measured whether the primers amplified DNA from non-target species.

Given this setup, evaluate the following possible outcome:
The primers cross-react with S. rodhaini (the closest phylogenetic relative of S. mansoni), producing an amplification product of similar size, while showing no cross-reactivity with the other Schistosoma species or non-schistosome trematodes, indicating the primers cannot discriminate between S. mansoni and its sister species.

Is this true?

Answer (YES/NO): NO